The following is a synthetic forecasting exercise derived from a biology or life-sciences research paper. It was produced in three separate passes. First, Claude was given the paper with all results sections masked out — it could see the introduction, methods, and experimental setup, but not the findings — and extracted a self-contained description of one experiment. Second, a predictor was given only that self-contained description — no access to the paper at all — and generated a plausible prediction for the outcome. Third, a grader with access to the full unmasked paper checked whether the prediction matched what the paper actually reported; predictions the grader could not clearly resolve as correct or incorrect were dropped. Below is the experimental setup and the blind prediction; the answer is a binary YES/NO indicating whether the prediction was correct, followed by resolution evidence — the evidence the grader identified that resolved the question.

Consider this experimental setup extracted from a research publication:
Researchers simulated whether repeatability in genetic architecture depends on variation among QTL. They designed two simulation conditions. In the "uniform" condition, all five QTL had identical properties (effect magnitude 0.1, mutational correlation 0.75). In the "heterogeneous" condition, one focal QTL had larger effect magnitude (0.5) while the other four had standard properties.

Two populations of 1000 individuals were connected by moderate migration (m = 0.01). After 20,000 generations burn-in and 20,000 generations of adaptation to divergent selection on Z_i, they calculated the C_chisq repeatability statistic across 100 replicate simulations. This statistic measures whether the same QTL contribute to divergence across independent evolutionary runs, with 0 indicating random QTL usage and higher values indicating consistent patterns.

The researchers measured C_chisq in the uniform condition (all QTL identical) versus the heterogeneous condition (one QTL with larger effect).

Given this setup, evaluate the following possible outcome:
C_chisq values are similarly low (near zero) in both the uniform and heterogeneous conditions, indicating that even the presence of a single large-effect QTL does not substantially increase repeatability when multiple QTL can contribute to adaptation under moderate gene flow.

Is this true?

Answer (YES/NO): NO